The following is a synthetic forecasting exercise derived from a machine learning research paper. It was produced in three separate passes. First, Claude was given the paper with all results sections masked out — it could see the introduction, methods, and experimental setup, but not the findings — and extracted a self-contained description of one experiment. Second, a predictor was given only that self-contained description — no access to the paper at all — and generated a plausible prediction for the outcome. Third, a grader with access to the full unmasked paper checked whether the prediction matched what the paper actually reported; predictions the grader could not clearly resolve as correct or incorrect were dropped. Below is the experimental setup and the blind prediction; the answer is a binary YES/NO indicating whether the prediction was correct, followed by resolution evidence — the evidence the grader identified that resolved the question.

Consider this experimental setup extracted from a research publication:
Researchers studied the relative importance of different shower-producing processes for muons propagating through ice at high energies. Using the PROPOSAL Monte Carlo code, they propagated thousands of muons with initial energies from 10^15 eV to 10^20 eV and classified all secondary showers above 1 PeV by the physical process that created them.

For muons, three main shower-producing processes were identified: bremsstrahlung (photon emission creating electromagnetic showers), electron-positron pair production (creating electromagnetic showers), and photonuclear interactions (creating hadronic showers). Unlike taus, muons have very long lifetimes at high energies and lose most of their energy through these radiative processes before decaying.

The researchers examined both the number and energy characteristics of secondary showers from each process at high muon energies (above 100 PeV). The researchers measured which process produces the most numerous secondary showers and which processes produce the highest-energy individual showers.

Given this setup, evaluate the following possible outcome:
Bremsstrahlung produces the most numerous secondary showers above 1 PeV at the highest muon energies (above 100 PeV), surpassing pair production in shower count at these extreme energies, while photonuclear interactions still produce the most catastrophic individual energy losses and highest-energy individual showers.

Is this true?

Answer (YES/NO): NO